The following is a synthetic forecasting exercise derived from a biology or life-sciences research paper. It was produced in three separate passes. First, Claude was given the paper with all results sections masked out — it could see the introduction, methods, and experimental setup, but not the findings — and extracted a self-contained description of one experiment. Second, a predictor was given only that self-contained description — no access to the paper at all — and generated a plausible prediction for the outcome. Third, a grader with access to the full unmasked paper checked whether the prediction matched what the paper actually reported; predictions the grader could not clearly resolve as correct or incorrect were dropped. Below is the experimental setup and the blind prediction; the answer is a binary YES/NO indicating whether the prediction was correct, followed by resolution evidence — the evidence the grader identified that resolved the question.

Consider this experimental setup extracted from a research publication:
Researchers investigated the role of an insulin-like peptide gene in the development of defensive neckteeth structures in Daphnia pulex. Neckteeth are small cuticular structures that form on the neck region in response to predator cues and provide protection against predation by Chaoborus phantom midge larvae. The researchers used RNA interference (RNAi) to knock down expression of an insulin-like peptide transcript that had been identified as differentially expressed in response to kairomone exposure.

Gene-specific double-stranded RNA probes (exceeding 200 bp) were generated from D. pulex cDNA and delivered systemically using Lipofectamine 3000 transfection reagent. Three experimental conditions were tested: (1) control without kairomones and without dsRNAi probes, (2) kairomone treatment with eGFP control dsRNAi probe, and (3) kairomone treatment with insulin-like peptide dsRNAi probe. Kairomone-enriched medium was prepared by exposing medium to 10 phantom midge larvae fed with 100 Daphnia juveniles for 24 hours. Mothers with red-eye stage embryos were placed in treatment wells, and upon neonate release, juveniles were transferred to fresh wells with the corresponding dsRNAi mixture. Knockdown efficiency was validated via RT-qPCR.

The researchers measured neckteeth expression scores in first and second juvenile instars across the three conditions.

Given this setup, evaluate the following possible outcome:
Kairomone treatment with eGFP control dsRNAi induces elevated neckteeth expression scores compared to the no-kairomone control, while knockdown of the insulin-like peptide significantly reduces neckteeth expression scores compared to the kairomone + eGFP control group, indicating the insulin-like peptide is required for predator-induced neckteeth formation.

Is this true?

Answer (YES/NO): YES